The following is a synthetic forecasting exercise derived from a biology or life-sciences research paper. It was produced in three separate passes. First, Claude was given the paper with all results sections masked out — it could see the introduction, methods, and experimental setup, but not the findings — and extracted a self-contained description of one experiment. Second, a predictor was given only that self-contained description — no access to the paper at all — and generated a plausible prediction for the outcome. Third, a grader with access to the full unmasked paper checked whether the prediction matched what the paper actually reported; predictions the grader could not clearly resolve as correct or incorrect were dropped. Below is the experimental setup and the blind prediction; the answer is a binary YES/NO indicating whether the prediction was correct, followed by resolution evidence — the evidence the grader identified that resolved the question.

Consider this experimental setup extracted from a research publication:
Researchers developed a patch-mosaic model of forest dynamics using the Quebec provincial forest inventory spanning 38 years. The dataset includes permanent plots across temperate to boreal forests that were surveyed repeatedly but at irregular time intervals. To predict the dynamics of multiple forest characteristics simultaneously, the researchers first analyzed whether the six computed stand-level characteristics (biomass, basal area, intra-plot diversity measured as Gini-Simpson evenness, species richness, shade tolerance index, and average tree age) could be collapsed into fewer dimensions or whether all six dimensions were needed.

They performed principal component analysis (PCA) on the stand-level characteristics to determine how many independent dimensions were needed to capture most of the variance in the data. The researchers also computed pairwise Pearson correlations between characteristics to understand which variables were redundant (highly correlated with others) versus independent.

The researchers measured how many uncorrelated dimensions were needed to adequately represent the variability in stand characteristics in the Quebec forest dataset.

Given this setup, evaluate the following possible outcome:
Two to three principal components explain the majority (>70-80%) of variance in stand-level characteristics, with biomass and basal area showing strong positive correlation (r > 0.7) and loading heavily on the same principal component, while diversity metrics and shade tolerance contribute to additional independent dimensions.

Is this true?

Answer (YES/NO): NO